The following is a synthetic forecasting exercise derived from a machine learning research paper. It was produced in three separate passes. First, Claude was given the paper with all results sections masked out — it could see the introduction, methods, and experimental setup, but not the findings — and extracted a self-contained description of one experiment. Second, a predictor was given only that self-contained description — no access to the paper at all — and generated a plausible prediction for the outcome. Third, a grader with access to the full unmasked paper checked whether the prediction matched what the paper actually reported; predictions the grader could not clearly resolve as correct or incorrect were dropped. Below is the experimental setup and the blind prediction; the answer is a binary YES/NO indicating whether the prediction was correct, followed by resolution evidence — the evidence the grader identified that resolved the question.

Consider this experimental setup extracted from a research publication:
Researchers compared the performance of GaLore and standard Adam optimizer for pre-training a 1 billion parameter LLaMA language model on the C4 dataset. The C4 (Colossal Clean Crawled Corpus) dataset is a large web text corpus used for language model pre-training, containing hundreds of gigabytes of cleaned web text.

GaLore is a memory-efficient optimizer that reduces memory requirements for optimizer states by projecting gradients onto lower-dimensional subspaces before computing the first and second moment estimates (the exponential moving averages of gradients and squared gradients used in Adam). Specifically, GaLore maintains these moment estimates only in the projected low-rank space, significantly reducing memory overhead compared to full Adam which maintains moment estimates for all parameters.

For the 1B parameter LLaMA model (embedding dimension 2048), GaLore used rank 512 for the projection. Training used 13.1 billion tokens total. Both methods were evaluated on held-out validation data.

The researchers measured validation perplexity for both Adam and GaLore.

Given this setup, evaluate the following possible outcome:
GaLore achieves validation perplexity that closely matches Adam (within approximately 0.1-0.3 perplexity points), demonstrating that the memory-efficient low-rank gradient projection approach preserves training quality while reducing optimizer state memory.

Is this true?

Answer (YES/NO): YES